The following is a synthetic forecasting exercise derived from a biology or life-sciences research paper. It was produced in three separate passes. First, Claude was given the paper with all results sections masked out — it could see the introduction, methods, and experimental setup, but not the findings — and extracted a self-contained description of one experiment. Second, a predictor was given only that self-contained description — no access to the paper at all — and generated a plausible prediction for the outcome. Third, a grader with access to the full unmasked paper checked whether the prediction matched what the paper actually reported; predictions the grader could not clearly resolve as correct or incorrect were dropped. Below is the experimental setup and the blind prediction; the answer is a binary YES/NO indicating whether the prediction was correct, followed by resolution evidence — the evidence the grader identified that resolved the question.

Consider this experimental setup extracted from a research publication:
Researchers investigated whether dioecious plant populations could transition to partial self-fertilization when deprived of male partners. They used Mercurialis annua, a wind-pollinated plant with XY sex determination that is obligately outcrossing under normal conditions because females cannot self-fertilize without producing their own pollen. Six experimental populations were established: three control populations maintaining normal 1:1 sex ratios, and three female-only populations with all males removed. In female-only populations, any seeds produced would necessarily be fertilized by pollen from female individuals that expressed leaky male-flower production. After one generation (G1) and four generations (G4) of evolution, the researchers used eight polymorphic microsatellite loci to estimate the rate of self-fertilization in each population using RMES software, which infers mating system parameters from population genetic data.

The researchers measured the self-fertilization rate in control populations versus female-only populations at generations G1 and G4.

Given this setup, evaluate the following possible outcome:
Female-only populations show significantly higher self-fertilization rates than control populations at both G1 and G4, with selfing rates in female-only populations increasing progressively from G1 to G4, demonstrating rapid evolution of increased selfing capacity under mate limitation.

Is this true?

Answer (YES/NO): NO